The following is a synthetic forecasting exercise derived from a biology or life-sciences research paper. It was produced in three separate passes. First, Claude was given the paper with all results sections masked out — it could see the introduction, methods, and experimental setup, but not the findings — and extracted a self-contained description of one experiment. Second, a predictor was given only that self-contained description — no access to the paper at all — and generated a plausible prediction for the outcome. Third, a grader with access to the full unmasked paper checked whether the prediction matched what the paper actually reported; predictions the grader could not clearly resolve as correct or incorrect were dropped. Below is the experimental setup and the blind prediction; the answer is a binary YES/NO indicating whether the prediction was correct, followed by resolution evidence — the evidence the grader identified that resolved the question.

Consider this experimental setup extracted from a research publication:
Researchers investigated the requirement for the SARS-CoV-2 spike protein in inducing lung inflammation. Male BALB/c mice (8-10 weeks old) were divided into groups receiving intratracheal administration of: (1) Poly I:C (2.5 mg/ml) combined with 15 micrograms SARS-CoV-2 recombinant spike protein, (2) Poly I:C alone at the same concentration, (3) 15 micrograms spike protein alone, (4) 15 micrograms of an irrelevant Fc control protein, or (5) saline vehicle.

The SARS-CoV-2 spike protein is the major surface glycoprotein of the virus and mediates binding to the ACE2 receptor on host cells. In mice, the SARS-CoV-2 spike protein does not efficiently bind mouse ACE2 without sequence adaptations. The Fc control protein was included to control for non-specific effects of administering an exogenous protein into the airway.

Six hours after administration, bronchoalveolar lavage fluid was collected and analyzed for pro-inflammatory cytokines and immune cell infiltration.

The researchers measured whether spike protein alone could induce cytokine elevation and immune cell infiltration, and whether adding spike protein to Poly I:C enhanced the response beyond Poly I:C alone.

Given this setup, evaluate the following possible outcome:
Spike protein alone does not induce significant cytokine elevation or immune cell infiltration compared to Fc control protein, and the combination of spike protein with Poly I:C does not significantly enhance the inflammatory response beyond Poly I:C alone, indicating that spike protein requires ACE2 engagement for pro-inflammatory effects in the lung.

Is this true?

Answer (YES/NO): NO